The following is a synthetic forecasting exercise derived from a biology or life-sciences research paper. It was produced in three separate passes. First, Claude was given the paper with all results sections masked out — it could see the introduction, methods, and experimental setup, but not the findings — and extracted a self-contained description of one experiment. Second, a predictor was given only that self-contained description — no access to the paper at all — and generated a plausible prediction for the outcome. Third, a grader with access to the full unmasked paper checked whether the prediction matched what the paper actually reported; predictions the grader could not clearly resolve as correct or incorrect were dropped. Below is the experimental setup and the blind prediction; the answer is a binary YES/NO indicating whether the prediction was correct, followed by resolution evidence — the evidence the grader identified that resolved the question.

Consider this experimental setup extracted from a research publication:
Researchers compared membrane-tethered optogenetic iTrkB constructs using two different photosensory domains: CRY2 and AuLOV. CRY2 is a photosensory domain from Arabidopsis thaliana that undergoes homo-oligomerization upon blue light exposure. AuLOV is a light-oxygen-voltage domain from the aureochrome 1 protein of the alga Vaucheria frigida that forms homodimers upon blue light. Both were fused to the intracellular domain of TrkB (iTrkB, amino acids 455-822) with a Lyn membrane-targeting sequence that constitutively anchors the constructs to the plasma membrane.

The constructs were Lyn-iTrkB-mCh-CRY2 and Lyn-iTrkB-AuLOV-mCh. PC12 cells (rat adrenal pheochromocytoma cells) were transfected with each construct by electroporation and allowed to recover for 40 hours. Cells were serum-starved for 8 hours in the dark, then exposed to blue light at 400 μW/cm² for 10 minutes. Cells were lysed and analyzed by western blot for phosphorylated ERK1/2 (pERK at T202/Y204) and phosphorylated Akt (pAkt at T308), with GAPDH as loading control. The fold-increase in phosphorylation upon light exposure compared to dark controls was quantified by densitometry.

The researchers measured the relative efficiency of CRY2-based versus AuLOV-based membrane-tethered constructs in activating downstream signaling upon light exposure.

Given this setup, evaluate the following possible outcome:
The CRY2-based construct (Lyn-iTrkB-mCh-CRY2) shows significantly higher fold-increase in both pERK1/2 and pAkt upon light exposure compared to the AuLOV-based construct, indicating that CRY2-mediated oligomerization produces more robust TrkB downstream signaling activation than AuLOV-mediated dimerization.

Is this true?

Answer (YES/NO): NO